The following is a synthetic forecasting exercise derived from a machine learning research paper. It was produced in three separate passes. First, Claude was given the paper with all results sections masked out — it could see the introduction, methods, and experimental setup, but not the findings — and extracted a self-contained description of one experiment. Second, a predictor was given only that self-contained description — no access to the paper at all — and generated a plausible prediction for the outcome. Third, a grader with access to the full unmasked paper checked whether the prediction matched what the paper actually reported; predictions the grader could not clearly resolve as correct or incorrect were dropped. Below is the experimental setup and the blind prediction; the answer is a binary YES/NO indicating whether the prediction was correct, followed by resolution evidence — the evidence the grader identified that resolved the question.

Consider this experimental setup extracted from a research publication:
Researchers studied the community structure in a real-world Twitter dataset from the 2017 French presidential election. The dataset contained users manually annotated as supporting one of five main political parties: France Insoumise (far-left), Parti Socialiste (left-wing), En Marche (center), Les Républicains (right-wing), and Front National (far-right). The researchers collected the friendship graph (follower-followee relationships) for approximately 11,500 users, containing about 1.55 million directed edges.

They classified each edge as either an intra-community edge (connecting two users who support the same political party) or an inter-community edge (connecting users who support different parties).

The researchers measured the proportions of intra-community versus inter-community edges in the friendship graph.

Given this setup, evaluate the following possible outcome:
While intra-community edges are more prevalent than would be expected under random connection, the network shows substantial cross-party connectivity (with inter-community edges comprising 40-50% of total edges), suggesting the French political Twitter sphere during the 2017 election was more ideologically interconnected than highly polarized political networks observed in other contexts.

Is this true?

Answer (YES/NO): NO